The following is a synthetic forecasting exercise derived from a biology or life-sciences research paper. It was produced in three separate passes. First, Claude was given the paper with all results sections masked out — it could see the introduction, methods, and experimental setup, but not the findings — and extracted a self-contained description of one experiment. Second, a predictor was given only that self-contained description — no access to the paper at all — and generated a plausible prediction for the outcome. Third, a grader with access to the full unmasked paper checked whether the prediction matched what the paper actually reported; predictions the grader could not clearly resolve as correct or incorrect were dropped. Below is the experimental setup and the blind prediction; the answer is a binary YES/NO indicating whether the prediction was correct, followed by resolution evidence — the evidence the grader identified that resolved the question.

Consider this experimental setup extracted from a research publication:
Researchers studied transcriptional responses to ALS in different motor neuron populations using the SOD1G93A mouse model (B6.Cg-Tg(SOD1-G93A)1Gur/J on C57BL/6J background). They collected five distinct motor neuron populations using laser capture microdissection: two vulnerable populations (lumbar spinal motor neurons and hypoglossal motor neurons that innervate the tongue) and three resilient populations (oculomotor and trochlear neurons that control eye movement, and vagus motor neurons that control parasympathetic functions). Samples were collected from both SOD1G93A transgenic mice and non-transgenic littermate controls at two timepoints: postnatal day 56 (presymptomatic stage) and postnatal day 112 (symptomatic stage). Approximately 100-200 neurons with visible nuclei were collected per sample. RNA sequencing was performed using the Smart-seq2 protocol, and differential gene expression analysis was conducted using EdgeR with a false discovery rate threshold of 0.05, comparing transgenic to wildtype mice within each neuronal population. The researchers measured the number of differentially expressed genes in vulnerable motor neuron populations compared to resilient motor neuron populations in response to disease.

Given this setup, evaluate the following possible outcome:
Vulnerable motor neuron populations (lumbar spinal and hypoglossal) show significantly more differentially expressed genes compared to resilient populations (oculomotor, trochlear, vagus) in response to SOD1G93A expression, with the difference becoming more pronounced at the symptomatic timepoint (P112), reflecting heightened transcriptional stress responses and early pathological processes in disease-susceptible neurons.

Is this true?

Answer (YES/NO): YES